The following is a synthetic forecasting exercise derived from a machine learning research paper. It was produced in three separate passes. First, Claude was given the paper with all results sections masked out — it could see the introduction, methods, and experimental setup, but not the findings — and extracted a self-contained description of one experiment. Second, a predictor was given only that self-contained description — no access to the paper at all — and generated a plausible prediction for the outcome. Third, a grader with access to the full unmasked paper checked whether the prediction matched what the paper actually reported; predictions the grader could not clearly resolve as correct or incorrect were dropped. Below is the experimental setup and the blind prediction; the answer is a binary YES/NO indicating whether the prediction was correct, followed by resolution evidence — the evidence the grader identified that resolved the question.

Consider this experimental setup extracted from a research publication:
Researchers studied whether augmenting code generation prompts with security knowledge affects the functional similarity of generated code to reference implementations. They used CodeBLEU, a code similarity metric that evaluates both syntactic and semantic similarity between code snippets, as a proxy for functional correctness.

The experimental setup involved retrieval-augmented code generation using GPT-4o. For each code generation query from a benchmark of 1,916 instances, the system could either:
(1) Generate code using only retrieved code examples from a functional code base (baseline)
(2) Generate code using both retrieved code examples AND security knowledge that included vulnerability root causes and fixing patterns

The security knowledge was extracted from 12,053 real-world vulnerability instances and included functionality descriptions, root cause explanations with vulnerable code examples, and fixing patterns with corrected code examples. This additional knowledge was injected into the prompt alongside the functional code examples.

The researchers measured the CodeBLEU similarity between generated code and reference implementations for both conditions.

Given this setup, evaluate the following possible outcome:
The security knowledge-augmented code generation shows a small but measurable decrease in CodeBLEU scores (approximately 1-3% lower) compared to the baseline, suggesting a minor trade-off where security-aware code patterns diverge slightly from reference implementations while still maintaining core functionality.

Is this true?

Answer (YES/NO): NO